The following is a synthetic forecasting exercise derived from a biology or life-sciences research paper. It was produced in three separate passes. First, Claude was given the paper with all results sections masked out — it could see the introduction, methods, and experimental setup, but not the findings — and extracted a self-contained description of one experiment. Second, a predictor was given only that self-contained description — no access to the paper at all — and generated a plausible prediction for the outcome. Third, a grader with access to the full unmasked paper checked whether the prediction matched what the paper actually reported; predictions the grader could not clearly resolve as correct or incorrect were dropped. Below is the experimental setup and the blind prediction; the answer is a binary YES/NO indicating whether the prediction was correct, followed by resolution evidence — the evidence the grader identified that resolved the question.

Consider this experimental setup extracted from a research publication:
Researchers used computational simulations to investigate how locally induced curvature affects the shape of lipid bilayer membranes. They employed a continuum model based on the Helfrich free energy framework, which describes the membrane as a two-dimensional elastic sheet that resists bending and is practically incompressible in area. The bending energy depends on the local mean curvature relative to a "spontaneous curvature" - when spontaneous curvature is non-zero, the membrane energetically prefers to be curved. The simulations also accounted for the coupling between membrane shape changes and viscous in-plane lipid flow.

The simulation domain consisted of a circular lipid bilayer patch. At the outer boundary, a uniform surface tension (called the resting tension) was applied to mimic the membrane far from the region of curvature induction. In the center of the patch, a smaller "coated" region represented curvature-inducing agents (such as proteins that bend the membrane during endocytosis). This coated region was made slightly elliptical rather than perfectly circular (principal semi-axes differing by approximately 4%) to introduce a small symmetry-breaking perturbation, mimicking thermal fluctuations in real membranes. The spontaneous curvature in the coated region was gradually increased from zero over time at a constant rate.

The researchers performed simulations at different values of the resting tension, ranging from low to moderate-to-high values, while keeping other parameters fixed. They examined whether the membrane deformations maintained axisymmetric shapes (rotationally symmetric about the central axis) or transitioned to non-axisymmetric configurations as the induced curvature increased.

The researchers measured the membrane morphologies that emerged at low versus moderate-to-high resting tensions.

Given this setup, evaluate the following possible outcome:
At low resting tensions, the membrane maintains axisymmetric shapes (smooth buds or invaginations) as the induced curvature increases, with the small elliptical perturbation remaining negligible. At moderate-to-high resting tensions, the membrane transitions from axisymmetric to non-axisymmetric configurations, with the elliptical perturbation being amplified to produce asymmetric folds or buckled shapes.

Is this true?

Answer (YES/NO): NO